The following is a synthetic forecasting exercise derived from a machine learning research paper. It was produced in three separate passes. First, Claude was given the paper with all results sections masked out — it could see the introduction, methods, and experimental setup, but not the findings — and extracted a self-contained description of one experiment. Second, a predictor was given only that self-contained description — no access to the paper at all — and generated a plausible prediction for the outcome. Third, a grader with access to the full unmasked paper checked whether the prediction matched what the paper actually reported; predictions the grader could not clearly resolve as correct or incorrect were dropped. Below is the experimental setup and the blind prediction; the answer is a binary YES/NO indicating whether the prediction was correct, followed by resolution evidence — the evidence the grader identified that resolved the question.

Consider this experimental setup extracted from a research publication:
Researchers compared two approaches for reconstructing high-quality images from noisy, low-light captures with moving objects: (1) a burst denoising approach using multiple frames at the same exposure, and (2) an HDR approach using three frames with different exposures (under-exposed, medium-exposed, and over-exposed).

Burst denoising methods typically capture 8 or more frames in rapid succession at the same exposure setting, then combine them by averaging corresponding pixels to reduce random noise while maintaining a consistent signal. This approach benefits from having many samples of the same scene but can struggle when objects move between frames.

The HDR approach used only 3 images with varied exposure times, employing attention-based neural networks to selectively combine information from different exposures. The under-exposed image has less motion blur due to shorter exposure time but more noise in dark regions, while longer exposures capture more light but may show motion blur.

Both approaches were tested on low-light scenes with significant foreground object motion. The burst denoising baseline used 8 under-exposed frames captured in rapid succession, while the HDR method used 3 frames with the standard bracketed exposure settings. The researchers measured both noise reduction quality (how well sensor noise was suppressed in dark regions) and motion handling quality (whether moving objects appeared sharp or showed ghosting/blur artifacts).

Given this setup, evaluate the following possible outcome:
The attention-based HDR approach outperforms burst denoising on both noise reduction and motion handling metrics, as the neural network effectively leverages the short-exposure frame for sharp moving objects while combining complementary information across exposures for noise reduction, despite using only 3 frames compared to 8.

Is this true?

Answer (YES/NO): YES